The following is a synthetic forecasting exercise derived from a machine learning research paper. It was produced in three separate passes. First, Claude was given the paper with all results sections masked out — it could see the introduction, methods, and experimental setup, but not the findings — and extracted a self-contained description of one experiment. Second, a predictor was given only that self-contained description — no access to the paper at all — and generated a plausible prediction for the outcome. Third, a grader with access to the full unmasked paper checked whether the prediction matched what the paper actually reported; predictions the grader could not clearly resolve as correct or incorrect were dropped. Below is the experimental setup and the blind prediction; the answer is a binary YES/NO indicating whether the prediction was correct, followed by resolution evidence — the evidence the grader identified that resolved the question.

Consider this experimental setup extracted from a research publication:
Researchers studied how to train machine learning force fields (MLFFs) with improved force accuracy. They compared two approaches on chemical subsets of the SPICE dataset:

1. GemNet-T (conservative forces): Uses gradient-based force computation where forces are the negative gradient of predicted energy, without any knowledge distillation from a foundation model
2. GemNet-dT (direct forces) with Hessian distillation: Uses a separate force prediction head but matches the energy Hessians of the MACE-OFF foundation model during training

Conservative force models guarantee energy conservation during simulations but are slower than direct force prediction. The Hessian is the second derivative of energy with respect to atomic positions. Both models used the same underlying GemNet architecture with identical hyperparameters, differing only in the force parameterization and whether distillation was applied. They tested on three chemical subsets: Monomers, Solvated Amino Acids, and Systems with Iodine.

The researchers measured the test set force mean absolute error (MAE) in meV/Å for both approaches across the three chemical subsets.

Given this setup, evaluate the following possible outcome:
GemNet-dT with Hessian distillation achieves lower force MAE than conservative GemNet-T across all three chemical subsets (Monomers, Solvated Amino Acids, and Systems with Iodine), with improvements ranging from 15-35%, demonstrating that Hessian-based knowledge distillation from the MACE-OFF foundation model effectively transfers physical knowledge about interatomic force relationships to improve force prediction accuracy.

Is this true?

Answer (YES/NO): NO